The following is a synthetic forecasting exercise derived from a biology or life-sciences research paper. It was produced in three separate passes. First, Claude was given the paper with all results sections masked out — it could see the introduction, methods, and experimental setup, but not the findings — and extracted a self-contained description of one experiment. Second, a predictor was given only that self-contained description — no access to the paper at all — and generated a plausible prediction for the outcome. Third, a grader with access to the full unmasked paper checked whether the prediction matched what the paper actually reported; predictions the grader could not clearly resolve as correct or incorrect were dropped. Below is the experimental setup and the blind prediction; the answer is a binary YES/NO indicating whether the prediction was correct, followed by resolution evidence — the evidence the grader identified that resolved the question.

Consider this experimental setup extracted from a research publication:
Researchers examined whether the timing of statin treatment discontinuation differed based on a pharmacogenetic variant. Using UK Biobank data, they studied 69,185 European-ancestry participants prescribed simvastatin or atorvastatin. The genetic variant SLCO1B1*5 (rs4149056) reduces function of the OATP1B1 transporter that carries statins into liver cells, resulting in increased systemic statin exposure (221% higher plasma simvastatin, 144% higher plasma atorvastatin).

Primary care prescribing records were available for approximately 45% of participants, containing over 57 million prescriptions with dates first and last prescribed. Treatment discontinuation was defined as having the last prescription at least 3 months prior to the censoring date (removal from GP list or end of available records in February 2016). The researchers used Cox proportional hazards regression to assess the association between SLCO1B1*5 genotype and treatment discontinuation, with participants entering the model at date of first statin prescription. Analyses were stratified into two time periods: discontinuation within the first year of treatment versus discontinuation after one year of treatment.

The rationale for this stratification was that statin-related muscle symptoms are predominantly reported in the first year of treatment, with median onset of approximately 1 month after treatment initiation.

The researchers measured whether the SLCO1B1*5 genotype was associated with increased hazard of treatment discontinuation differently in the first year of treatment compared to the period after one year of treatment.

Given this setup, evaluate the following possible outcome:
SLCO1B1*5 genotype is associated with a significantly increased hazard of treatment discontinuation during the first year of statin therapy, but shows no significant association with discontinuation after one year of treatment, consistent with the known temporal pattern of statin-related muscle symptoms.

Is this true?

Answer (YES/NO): NO